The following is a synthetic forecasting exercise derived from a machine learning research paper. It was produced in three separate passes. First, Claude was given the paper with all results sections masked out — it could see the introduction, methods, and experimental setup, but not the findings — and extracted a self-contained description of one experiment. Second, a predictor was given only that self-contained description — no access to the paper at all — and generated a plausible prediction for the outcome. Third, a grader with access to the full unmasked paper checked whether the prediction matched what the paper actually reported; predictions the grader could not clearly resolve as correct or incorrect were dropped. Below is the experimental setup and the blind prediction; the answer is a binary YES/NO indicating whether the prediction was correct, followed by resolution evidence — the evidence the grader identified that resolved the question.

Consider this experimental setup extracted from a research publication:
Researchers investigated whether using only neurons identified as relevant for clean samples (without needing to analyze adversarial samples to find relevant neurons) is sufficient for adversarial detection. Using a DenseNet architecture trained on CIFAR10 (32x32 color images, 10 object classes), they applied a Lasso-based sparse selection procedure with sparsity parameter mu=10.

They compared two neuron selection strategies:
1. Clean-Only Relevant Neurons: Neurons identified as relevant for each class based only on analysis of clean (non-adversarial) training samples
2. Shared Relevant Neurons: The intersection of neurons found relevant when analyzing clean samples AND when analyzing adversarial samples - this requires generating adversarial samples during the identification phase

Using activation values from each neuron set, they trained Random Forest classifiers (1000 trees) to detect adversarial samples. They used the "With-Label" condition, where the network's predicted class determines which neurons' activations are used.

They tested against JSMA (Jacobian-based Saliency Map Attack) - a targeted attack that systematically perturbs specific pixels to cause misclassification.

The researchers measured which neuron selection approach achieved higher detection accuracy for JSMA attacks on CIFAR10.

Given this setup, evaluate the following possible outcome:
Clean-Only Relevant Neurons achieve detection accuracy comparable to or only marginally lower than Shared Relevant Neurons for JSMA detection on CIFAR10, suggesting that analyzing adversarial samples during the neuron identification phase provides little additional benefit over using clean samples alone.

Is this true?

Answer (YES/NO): NO